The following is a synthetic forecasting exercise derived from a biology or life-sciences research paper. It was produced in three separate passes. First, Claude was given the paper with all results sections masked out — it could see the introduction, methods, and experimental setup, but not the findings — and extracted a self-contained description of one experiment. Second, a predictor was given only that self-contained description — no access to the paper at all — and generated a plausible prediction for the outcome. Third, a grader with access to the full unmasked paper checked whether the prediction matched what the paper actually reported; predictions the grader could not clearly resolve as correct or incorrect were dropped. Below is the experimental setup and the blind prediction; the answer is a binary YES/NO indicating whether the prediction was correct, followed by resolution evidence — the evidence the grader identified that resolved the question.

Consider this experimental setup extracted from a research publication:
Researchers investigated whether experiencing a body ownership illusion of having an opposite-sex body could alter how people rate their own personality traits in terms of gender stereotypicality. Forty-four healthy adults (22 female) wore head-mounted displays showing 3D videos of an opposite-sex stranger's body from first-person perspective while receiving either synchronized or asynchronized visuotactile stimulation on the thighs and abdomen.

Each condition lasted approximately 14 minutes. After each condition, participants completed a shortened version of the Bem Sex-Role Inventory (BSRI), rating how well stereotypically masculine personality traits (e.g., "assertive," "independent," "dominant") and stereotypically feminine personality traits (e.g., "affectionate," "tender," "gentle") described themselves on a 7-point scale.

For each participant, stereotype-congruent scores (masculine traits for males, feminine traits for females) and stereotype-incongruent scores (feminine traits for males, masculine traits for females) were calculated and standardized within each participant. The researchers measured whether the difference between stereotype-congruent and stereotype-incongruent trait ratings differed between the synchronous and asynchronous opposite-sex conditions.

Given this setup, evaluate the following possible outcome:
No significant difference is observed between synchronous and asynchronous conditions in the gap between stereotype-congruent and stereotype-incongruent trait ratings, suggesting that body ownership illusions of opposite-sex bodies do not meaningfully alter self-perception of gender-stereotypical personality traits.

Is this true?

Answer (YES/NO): NO